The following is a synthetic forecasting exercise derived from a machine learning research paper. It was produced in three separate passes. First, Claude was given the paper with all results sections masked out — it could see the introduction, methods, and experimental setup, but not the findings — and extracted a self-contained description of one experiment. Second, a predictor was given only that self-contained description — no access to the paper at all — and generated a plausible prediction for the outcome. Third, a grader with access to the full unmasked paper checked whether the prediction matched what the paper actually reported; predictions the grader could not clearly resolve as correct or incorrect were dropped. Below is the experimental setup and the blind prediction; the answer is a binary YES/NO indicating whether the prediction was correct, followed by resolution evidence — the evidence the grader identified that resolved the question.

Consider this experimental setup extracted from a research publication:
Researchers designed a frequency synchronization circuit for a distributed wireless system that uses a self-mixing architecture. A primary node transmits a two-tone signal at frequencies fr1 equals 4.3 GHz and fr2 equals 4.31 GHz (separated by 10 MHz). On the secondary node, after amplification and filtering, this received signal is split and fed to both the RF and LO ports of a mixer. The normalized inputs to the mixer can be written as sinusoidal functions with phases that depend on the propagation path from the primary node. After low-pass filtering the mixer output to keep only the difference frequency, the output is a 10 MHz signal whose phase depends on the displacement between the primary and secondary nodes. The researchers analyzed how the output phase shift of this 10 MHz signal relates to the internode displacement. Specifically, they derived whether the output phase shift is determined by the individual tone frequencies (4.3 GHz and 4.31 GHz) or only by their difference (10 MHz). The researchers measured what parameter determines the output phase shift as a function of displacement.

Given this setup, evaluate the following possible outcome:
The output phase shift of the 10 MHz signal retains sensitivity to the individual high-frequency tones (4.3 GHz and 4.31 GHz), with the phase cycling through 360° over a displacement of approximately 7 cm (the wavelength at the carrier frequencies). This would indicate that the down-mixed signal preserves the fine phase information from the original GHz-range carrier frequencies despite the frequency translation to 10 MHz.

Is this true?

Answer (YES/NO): NO